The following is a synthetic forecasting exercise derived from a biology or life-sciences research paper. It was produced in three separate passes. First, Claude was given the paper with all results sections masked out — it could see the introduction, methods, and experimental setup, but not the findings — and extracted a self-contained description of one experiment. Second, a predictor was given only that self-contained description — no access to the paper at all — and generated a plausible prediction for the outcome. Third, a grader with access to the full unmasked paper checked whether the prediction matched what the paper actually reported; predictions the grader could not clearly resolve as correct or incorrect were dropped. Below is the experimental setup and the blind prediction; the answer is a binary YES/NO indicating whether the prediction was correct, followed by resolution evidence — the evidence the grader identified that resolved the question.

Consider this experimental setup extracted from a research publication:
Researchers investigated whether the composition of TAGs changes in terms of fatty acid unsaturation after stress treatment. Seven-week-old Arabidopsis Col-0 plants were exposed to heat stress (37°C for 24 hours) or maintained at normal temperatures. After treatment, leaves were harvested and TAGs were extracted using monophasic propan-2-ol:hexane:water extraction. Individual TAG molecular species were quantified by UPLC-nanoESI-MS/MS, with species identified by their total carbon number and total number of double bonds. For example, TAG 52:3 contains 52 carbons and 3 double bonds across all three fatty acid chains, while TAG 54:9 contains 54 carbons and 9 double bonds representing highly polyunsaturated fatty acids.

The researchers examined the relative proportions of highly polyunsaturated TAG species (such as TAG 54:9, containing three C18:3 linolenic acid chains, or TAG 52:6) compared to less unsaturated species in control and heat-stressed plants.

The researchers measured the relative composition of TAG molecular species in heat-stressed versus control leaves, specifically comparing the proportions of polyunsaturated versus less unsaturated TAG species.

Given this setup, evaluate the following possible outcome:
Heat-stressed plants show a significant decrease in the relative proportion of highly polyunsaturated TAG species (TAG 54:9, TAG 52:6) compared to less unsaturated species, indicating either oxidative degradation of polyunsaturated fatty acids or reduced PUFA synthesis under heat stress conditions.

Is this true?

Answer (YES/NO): NO